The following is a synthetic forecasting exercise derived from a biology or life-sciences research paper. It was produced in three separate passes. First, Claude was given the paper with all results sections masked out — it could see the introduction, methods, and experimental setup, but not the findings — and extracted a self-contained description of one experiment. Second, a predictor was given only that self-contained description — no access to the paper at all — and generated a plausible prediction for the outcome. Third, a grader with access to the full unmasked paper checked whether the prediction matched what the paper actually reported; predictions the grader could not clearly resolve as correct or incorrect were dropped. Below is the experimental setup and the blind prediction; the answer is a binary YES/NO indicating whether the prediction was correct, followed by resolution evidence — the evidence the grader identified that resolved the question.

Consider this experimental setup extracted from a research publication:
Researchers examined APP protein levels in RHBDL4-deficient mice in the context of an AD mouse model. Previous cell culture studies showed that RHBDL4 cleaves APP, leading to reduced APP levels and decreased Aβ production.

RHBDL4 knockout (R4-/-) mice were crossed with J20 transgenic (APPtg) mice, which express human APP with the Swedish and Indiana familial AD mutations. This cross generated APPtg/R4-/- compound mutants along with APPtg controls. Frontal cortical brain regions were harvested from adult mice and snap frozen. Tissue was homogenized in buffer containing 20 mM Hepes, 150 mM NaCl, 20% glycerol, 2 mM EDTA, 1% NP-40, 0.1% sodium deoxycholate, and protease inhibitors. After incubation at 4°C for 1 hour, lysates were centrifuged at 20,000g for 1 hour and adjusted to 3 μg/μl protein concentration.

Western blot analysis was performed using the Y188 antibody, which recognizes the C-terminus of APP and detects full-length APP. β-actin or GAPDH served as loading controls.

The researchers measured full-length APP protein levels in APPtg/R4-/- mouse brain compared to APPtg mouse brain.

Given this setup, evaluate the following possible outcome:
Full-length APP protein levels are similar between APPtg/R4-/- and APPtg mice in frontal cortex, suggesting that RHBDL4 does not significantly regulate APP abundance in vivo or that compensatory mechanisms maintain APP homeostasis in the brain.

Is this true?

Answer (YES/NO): NO